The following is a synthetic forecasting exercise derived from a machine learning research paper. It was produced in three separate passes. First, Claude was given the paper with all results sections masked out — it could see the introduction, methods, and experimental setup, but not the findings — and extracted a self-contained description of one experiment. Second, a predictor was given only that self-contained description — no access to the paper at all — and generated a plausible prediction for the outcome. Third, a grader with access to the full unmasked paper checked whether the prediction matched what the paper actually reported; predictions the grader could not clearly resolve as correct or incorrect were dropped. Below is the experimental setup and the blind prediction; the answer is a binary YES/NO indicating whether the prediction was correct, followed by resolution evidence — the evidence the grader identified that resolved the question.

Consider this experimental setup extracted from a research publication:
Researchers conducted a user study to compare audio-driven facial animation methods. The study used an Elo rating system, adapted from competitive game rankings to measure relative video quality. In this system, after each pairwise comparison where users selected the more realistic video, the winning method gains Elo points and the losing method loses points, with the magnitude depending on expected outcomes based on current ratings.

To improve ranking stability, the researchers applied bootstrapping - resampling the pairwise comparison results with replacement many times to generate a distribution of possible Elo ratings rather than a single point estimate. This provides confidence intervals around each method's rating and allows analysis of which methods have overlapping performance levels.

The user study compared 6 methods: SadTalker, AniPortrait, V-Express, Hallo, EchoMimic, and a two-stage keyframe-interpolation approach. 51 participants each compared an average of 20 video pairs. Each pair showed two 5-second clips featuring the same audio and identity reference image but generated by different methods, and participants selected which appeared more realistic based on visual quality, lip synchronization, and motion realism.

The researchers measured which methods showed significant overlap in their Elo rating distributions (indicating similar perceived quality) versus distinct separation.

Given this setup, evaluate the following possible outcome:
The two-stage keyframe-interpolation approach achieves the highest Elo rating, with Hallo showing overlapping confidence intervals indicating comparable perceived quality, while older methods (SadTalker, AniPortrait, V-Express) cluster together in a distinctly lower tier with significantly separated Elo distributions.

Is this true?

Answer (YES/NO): NO